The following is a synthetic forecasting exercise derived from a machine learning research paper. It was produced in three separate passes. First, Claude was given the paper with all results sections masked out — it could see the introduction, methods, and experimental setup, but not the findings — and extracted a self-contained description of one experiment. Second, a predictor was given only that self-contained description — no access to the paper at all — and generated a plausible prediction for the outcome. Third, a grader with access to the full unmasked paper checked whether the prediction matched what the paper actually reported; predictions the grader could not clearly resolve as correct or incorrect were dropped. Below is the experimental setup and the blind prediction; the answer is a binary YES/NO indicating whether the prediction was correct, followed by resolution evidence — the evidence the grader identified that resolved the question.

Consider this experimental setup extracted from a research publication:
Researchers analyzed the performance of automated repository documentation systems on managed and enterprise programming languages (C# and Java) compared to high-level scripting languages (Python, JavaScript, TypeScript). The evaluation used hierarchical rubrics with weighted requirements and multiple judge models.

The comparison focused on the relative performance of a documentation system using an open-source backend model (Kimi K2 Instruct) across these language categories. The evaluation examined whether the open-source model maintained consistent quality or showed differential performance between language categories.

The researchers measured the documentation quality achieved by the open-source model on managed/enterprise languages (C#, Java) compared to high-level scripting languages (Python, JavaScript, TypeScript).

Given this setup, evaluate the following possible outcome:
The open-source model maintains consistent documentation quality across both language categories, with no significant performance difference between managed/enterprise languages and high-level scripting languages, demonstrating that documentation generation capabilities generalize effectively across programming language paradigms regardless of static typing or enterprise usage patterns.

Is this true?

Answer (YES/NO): NO